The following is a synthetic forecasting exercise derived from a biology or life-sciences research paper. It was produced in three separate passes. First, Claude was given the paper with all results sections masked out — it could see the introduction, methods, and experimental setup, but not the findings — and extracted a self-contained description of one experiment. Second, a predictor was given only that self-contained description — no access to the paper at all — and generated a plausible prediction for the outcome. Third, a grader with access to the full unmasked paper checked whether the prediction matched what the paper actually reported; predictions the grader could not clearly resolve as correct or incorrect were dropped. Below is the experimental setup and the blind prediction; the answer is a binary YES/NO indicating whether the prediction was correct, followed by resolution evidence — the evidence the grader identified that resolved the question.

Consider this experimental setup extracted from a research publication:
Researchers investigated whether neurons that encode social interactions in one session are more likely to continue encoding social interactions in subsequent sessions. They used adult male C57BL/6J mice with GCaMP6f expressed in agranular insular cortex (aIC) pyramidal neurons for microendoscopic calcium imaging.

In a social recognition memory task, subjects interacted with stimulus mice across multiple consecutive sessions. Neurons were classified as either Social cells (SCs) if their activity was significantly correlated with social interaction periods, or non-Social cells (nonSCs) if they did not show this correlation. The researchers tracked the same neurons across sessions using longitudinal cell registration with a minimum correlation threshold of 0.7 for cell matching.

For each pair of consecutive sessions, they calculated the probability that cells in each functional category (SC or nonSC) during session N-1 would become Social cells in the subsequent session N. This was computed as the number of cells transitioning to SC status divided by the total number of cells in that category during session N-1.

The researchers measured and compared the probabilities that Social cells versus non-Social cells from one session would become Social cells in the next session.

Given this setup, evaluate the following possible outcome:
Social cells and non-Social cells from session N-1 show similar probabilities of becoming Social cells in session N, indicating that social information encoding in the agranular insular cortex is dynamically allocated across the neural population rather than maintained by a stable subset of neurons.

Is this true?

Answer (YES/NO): NO